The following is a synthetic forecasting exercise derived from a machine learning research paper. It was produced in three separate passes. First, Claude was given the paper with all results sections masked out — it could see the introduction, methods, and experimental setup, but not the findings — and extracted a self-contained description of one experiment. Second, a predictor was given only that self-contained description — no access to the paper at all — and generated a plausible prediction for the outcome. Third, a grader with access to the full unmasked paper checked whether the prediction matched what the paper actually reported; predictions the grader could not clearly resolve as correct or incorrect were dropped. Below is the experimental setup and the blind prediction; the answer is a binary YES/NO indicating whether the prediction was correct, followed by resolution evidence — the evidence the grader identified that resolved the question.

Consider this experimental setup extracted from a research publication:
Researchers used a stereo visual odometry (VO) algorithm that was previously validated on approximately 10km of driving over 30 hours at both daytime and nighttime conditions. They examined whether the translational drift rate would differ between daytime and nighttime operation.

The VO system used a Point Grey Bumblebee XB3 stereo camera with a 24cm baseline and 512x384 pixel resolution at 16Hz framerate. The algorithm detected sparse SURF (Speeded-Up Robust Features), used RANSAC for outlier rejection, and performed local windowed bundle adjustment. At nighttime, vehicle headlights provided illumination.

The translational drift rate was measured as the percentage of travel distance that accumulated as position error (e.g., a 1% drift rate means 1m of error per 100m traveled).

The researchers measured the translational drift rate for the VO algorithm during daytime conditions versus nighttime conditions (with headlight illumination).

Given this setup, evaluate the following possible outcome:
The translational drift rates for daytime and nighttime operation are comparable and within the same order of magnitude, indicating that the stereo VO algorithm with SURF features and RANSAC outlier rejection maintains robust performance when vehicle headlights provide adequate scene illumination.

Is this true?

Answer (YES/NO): NO